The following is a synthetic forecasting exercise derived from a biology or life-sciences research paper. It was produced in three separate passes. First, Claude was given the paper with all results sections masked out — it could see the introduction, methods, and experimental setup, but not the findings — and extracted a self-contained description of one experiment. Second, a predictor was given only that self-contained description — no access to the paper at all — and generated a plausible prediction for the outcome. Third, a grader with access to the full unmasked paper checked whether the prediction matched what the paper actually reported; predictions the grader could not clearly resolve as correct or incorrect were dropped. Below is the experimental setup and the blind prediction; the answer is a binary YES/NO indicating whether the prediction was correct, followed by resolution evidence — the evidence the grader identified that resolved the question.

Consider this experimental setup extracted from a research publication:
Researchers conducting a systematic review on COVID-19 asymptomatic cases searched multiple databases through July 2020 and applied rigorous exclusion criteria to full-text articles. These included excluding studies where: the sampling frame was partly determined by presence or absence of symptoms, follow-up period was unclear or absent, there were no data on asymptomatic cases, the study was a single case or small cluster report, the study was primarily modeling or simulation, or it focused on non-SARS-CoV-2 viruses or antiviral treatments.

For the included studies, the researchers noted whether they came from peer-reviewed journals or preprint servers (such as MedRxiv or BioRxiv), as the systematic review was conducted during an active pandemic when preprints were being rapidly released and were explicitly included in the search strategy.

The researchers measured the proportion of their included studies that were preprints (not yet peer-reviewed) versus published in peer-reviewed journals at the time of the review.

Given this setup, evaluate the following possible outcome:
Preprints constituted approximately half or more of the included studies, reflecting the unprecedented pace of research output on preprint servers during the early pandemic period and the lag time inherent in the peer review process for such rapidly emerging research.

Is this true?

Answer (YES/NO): NO